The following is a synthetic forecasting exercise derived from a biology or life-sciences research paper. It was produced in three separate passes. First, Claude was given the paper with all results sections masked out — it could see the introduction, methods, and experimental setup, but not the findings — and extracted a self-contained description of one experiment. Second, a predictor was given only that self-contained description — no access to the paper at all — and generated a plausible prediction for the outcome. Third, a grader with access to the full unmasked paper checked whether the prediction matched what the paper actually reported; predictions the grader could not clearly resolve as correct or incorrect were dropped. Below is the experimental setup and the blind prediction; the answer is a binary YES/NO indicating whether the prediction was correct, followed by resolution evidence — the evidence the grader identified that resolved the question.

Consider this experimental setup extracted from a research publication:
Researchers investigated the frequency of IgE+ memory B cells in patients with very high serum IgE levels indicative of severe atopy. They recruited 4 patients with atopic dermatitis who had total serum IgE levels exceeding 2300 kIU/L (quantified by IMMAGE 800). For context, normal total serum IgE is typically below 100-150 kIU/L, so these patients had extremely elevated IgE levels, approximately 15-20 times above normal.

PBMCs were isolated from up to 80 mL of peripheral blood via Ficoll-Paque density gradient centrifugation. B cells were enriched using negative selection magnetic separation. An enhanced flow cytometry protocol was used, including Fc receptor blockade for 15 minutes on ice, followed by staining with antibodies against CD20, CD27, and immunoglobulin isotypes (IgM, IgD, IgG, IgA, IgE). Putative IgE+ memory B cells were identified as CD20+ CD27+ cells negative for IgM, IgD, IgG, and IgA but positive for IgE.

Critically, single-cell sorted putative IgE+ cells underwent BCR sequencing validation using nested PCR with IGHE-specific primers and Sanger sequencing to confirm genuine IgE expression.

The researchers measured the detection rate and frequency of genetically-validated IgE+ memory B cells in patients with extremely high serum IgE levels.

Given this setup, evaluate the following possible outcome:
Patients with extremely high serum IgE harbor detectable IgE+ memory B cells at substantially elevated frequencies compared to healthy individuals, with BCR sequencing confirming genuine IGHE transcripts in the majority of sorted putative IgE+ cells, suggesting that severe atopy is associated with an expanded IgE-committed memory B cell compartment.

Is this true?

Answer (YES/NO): NO